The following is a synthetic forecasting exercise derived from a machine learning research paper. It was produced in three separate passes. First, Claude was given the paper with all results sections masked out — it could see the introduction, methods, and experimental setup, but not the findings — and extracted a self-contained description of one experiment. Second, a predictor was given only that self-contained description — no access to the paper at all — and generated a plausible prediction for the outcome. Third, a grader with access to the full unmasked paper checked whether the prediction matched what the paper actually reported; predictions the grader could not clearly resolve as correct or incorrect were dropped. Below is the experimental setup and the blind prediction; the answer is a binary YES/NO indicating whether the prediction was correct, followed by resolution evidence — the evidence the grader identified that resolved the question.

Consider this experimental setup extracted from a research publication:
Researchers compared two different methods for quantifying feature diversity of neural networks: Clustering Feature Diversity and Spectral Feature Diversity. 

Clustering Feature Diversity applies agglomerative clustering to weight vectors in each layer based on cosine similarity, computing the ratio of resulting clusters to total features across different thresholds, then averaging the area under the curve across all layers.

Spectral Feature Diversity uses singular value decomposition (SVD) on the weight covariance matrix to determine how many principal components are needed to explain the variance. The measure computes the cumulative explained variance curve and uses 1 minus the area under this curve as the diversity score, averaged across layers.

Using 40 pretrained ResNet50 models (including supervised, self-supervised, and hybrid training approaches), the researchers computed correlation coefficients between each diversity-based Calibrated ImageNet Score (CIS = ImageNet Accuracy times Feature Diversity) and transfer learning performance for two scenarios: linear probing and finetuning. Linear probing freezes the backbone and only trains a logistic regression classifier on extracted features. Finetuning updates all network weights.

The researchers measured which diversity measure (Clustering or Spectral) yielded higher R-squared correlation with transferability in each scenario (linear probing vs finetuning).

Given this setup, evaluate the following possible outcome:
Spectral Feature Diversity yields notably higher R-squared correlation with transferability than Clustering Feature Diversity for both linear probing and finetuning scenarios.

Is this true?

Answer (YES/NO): NO